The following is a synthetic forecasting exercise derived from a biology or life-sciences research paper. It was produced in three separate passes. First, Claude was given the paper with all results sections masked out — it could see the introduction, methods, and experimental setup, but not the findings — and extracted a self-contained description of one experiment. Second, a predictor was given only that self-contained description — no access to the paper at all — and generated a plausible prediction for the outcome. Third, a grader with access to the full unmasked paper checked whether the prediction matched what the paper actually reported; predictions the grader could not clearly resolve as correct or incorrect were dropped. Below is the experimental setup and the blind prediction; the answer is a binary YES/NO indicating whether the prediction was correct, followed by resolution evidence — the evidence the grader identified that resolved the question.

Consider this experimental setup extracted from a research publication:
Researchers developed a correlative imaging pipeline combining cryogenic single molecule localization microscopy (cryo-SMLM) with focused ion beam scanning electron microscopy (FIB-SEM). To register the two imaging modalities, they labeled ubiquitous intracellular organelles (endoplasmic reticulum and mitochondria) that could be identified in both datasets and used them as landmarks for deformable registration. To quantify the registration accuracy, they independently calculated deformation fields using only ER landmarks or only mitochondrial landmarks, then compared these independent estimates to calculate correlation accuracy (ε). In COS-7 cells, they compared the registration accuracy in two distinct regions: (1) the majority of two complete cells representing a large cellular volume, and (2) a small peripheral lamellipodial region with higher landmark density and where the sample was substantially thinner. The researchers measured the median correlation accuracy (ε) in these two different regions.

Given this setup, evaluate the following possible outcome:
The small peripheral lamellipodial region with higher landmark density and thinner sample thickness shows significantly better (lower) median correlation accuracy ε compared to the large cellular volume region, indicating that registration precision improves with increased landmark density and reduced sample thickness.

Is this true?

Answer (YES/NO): YES